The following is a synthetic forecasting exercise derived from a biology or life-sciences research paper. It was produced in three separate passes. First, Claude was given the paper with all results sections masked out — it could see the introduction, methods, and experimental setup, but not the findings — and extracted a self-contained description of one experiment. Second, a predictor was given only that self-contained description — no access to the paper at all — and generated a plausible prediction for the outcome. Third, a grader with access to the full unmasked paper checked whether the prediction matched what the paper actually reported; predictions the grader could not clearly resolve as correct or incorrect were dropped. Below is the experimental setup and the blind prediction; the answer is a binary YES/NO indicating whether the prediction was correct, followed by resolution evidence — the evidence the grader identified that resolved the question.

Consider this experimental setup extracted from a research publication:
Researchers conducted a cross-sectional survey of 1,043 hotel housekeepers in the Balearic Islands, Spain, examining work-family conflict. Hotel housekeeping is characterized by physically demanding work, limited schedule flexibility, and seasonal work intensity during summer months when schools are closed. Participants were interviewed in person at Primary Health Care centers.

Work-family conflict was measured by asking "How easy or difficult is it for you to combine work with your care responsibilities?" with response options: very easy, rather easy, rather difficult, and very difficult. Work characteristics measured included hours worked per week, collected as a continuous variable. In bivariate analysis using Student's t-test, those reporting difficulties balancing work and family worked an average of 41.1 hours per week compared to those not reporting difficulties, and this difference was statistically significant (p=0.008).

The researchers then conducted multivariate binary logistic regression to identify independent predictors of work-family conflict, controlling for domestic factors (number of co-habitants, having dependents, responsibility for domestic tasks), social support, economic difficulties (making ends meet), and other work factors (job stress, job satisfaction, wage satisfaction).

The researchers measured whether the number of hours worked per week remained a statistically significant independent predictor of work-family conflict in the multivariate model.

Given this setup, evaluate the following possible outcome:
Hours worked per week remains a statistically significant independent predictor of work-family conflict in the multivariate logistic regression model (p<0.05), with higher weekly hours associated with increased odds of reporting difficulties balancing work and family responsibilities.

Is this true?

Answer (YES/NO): NO